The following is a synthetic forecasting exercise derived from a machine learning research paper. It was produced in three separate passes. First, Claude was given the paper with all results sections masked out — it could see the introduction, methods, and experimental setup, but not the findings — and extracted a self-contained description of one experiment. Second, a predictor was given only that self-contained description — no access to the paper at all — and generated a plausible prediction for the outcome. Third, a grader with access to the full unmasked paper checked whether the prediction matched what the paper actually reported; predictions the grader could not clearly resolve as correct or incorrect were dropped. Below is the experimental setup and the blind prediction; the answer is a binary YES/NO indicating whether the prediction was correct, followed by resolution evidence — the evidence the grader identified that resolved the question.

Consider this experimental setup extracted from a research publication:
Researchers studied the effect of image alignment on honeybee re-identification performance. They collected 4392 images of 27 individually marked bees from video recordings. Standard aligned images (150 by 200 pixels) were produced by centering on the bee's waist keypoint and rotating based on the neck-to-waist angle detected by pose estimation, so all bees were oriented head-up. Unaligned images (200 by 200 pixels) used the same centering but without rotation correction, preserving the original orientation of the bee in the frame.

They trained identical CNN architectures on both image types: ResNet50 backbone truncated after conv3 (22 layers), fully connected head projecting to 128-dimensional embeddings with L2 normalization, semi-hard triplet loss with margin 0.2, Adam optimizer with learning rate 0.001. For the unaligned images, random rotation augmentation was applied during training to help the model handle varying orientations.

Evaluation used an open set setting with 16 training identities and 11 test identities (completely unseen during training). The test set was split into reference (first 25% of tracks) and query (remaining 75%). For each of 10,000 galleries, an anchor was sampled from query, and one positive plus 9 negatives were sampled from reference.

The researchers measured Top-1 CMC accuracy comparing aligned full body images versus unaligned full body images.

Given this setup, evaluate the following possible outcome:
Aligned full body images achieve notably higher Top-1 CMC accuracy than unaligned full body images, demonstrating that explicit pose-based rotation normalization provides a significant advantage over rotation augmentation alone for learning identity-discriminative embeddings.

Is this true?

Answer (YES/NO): YES